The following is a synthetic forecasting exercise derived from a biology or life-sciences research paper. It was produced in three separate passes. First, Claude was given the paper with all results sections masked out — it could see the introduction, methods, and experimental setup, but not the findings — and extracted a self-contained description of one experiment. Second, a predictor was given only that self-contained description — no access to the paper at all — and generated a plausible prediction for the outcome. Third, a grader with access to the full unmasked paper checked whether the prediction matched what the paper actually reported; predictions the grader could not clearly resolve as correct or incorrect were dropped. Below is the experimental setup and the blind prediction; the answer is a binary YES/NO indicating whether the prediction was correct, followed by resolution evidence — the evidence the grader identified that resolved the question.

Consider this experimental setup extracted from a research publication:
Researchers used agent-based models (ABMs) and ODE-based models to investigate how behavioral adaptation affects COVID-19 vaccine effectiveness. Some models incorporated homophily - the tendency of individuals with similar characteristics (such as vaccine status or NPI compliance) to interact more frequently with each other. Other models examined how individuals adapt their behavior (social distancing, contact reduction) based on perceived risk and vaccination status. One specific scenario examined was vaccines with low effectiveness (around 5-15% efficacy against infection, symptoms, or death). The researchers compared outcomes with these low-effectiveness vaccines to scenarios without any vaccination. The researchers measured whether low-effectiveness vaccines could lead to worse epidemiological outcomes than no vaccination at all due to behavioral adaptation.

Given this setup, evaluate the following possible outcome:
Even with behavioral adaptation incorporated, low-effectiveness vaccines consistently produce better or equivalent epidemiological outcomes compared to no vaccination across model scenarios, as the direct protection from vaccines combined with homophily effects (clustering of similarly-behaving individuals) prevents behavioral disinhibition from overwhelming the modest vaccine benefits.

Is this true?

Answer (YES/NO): NO